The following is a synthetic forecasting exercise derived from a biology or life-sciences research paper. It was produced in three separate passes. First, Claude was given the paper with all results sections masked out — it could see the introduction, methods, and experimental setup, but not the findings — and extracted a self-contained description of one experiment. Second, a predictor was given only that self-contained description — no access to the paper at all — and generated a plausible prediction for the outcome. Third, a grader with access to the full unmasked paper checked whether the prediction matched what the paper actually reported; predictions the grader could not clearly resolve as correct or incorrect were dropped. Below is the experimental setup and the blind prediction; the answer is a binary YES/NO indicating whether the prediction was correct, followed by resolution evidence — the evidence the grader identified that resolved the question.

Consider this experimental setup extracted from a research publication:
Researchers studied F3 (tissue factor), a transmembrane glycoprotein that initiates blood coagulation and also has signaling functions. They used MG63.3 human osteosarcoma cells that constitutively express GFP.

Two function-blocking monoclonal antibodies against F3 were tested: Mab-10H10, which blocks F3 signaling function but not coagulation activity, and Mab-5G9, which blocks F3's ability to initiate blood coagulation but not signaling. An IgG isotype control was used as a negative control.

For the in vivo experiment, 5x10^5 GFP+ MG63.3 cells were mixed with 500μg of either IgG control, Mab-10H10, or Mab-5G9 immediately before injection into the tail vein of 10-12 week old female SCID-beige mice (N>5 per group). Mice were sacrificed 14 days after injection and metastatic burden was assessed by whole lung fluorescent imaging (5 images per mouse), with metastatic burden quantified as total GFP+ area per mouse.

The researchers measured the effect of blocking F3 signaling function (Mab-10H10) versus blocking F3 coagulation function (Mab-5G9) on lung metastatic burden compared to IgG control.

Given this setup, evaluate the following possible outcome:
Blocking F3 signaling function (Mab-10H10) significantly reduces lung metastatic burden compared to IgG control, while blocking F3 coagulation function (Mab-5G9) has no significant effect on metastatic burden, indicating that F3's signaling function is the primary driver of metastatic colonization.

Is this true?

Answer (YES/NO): NO